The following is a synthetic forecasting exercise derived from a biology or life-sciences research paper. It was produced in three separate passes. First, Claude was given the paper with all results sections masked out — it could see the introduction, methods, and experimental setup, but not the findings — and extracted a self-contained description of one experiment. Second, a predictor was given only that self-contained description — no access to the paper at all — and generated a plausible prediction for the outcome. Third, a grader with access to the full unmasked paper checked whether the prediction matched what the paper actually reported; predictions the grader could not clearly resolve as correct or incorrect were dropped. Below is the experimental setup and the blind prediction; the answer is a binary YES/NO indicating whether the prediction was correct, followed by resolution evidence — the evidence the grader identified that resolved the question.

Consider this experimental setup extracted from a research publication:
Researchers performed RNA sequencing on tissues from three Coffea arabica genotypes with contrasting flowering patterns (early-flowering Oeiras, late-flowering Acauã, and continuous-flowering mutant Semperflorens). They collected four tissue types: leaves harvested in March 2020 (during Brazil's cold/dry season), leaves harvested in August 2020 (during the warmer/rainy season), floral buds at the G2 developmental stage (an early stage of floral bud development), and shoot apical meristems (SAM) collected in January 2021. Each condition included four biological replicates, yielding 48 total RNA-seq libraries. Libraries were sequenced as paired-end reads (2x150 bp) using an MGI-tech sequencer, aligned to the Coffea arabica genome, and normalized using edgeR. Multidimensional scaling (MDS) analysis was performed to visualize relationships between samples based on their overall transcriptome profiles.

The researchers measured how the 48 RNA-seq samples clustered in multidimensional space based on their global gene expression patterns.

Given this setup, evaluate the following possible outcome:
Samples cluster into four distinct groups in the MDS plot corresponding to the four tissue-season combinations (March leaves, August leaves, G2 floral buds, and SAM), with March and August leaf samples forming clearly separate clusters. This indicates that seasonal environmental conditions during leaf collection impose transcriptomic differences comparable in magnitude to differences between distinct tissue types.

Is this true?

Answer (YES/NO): NO